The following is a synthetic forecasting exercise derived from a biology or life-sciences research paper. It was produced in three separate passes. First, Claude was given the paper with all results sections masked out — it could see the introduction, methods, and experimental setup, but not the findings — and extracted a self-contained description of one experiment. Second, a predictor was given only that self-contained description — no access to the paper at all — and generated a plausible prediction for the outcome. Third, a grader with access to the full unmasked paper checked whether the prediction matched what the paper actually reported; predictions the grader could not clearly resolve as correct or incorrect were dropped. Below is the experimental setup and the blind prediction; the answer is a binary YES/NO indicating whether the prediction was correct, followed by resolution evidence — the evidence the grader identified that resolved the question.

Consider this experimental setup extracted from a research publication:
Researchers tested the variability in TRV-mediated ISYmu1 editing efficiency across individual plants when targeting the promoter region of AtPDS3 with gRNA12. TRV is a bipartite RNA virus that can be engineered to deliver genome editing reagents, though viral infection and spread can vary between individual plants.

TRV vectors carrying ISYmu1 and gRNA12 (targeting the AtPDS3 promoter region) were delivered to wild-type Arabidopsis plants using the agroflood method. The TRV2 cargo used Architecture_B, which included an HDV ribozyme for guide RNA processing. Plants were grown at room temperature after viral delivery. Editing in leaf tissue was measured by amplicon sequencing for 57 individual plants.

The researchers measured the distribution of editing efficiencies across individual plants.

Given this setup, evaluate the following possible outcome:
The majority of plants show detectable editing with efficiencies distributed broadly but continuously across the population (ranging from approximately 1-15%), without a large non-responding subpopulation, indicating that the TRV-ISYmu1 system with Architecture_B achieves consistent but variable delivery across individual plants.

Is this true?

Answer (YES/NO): NO